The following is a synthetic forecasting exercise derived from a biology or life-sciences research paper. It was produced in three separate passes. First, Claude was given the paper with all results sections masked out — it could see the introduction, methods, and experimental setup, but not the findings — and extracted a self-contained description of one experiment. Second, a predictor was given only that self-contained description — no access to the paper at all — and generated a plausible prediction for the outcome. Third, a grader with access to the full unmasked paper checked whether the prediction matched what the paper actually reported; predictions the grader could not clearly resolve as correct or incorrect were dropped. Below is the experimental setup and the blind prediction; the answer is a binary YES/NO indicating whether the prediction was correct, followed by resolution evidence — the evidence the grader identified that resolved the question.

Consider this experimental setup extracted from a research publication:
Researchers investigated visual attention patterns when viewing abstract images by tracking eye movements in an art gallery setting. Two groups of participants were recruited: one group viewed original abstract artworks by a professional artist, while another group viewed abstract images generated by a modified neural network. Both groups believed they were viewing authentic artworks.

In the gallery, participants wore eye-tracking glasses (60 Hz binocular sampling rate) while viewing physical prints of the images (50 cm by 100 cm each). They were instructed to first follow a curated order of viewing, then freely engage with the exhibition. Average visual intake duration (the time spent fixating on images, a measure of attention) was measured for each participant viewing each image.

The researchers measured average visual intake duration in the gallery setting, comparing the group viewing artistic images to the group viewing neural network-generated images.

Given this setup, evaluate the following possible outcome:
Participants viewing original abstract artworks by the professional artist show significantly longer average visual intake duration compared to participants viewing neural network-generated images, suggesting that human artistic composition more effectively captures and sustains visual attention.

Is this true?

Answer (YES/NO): NO